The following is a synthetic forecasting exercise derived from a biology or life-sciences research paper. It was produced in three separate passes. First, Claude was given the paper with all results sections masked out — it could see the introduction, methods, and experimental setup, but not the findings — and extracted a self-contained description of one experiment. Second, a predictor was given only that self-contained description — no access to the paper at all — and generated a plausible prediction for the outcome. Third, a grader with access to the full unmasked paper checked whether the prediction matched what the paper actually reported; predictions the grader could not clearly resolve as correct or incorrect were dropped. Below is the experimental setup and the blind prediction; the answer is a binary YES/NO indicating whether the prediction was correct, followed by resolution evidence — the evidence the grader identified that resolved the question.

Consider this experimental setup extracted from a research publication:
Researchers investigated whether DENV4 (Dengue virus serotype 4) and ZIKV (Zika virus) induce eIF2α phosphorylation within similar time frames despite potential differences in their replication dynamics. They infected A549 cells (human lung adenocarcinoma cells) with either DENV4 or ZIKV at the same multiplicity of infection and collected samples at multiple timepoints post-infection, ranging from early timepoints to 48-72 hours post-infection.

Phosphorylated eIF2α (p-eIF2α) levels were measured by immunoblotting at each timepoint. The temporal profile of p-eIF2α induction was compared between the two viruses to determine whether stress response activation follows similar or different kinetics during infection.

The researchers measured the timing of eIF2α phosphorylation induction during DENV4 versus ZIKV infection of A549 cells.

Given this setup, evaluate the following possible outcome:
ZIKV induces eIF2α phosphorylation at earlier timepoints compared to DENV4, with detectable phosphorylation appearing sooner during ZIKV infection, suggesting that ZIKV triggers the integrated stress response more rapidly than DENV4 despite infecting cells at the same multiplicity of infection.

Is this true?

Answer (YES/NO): NO